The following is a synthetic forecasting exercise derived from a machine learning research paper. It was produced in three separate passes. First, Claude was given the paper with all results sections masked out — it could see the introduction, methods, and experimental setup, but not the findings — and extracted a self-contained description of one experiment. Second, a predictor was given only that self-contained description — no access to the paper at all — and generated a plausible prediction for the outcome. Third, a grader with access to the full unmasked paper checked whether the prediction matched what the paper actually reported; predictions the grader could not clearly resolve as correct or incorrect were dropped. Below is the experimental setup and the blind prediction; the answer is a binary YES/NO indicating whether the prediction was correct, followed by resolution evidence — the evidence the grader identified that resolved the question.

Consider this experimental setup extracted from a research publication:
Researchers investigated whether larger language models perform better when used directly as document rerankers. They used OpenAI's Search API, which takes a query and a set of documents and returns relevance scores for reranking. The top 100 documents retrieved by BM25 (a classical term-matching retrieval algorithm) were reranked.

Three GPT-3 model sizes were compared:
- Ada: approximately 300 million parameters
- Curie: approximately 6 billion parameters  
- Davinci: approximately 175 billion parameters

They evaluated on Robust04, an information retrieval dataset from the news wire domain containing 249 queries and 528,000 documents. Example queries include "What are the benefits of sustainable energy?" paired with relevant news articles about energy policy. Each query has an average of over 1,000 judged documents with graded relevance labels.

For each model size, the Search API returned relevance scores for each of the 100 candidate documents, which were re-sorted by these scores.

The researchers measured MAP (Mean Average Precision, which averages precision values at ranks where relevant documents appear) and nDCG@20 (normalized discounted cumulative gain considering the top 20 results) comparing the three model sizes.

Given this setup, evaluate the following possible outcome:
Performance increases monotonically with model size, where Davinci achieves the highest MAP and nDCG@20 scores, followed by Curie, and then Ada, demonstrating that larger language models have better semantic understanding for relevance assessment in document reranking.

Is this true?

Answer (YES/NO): YES